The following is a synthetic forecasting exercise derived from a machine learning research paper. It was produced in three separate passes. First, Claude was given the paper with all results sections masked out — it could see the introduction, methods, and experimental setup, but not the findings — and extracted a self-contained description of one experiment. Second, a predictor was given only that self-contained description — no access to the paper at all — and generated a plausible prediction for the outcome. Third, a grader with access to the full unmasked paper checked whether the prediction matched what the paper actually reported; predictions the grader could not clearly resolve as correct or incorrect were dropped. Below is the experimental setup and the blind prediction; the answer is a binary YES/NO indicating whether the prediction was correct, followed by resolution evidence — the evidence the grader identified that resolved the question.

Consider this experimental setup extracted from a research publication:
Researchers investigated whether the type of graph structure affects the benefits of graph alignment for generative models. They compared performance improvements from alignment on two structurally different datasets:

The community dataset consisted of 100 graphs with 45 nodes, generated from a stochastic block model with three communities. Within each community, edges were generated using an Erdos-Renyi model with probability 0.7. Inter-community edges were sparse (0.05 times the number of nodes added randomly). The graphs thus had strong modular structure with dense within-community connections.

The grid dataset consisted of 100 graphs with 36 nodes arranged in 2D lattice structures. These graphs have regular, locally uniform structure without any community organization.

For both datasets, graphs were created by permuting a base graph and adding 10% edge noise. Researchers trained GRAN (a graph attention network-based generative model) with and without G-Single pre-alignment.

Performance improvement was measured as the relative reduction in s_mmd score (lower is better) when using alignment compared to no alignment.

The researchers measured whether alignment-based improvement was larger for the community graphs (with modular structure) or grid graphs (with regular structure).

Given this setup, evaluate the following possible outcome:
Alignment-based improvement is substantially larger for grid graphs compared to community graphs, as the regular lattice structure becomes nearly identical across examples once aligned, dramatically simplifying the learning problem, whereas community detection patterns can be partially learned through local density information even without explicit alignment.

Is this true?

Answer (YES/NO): YES